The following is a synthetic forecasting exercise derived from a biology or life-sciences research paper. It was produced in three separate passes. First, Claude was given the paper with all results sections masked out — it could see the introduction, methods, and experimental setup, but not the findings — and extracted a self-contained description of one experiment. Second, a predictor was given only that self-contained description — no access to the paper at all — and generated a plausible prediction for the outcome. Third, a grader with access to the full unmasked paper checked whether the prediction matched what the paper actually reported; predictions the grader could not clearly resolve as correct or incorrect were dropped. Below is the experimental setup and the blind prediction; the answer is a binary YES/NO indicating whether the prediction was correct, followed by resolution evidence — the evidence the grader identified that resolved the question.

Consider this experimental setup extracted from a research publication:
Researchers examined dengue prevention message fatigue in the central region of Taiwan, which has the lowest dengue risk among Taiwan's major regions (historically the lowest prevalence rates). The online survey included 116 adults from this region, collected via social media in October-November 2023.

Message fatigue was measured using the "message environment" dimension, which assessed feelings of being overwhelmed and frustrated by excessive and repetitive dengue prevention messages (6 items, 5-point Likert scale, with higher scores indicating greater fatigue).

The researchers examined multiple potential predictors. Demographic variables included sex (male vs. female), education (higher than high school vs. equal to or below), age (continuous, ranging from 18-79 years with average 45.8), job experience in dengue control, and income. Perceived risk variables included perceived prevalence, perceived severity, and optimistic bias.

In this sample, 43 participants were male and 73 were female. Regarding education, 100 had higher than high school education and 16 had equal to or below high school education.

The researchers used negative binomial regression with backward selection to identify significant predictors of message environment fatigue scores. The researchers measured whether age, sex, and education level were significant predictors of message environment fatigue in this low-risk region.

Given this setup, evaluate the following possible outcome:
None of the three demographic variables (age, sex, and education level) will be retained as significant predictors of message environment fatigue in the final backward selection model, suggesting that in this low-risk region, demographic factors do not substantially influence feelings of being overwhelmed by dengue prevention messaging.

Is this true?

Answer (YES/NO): NO